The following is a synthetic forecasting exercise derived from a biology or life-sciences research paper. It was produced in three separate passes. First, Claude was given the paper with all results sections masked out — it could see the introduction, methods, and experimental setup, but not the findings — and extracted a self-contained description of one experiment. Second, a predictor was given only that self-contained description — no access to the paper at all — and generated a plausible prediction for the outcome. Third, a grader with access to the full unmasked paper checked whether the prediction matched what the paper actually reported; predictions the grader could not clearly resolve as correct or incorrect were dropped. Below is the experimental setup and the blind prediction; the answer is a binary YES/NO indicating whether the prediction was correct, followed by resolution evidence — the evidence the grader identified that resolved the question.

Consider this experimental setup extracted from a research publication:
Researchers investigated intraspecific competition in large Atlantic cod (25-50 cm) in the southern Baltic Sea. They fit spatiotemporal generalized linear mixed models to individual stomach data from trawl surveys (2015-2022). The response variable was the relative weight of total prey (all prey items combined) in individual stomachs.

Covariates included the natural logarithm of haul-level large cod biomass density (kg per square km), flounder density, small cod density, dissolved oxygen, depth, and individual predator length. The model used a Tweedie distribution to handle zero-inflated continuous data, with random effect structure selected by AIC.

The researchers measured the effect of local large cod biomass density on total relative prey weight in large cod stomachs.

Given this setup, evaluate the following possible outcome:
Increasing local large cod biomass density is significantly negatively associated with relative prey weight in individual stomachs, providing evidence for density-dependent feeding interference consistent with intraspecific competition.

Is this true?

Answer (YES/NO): YES